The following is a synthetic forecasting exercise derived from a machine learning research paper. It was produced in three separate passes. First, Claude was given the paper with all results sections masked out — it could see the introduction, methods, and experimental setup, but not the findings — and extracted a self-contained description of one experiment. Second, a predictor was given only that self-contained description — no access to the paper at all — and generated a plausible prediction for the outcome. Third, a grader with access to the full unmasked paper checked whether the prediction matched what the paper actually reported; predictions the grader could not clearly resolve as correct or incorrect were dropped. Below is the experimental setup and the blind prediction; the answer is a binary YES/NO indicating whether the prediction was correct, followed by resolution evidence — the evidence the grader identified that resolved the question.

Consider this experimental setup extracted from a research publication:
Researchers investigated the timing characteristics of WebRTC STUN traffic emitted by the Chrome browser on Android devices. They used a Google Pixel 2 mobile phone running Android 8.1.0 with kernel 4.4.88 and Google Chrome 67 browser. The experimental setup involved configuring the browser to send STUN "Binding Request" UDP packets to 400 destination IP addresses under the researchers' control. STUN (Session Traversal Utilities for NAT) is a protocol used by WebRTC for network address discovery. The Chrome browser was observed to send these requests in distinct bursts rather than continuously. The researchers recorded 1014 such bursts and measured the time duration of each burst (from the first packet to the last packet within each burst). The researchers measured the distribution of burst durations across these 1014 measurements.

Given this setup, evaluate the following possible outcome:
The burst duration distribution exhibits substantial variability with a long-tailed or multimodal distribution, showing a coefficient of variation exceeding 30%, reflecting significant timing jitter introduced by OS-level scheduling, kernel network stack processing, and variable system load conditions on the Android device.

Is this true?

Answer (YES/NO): NO